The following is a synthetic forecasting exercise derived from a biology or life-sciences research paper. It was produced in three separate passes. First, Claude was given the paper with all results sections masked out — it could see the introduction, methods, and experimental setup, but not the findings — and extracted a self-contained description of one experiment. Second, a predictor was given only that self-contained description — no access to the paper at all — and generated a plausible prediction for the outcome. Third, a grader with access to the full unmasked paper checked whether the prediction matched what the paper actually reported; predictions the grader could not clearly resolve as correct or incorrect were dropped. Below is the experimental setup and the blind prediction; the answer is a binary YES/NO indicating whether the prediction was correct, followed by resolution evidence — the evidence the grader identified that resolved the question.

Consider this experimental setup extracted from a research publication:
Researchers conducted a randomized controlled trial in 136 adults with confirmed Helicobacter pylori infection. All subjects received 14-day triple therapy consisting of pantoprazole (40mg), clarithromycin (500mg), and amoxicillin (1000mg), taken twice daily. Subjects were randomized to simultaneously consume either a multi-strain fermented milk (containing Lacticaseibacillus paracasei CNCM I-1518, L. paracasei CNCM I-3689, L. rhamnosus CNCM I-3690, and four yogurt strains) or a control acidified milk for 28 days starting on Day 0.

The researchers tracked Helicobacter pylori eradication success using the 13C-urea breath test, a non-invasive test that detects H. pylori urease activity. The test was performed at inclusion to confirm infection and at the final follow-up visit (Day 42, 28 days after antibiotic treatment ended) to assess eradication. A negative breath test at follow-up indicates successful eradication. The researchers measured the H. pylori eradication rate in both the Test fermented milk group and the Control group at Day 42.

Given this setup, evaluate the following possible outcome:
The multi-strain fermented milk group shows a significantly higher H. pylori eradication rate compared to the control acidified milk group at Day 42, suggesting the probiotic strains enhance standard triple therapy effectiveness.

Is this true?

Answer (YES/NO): NO